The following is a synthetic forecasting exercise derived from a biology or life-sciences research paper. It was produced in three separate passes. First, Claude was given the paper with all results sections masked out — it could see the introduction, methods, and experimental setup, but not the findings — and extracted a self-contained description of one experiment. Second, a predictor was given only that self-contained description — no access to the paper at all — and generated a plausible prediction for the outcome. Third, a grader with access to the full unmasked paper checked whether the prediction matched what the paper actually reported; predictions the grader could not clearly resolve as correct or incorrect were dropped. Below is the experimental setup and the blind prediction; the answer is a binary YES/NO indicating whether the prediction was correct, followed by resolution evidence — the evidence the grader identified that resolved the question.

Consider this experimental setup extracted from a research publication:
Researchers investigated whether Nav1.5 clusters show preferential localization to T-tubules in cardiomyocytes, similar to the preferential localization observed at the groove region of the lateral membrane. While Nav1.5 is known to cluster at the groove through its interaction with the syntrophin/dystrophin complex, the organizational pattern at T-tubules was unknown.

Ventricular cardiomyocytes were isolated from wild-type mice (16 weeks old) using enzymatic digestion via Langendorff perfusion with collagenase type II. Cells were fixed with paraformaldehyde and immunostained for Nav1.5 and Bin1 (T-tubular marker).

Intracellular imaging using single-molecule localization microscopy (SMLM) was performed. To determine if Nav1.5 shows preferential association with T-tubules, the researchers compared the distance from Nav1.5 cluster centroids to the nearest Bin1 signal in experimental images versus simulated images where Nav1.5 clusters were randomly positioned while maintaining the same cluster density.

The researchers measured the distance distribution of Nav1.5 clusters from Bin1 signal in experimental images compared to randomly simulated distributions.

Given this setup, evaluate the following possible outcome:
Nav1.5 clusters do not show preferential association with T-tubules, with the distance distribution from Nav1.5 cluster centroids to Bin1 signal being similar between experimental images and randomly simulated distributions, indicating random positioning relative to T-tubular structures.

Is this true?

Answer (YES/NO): NO